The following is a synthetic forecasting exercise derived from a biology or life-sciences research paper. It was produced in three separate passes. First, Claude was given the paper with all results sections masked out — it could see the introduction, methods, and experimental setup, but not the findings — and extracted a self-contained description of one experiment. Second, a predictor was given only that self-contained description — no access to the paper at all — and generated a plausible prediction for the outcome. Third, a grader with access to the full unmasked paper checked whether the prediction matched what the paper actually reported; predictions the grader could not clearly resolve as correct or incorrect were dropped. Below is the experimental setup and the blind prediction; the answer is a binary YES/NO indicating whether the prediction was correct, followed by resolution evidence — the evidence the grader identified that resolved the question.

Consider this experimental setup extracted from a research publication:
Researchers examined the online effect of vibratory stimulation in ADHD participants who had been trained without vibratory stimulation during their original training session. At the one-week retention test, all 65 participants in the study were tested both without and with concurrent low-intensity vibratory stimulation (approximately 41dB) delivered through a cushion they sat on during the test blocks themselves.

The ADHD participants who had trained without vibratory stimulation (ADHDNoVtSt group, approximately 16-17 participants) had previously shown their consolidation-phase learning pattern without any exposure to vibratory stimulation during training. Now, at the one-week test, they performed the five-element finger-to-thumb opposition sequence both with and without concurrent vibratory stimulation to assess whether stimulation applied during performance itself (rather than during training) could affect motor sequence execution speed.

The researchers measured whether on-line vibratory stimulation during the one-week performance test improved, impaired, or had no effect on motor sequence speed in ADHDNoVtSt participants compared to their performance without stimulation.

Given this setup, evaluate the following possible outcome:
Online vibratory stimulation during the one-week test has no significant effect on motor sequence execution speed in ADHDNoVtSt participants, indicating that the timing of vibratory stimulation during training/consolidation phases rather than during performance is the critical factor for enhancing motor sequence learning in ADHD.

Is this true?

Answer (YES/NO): NO